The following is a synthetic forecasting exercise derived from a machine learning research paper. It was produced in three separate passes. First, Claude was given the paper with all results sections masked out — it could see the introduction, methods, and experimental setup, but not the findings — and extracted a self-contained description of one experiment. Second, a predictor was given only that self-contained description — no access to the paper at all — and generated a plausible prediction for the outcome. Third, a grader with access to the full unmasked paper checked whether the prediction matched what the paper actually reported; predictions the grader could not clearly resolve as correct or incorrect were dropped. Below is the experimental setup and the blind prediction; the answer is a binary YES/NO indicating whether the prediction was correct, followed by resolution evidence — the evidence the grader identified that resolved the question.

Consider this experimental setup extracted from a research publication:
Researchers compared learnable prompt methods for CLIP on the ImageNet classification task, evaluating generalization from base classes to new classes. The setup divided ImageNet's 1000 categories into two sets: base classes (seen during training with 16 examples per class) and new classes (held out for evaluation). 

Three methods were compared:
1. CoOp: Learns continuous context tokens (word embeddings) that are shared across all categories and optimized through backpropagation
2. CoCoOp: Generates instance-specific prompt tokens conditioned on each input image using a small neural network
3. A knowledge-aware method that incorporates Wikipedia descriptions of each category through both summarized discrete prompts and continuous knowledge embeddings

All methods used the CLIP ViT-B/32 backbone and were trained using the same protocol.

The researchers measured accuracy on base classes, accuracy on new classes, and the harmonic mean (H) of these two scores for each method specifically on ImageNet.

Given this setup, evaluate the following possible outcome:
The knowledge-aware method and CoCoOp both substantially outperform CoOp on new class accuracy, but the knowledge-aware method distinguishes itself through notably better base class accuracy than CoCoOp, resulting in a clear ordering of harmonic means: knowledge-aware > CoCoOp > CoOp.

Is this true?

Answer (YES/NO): NO